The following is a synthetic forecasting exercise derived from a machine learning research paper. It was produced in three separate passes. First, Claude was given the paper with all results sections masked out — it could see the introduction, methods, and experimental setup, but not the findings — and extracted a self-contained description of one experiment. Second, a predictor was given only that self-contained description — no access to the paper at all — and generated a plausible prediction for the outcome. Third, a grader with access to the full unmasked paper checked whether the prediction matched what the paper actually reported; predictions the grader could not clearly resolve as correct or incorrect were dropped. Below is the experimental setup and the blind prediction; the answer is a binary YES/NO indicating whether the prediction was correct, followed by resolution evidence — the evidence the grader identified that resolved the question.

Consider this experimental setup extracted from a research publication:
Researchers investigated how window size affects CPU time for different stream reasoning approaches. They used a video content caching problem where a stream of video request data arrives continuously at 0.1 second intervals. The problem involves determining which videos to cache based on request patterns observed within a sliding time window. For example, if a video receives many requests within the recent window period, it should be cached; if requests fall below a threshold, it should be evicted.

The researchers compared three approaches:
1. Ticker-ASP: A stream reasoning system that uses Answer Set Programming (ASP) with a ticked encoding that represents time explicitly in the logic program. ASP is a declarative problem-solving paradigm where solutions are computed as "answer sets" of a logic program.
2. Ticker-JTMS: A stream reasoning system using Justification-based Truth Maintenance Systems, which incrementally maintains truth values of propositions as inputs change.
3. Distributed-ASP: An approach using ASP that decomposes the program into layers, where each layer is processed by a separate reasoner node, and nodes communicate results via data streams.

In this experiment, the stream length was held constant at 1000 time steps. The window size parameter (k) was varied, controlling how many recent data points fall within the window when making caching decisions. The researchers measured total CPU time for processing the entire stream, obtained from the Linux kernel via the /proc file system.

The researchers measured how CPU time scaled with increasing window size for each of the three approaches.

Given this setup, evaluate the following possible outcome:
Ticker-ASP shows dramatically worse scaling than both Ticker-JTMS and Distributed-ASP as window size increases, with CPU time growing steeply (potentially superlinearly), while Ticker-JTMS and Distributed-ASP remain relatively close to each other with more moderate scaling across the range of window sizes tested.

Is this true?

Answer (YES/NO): NO